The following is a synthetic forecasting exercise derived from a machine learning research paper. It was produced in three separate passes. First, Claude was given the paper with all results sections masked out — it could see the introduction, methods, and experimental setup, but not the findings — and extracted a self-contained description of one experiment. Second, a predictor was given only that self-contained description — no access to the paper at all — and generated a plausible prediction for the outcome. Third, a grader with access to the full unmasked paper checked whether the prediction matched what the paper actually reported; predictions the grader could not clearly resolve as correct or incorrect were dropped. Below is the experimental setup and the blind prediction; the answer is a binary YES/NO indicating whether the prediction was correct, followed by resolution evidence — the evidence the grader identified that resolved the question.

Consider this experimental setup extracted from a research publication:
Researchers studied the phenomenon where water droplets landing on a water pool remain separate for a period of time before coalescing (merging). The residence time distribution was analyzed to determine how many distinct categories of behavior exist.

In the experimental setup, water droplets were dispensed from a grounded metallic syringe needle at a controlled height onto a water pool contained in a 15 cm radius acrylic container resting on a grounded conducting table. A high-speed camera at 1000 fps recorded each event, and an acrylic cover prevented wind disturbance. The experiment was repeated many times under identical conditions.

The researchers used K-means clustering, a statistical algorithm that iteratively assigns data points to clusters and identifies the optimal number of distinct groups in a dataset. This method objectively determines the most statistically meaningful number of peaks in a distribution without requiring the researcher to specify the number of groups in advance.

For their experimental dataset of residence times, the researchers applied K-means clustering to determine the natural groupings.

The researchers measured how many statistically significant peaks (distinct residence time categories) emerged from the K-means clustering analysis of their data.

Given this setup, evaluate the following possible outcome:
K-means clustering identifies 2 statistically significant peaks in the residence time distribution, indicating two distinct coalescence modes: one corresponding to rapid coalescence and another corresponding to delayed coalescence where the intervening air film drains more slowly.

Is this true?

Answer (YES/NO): NO